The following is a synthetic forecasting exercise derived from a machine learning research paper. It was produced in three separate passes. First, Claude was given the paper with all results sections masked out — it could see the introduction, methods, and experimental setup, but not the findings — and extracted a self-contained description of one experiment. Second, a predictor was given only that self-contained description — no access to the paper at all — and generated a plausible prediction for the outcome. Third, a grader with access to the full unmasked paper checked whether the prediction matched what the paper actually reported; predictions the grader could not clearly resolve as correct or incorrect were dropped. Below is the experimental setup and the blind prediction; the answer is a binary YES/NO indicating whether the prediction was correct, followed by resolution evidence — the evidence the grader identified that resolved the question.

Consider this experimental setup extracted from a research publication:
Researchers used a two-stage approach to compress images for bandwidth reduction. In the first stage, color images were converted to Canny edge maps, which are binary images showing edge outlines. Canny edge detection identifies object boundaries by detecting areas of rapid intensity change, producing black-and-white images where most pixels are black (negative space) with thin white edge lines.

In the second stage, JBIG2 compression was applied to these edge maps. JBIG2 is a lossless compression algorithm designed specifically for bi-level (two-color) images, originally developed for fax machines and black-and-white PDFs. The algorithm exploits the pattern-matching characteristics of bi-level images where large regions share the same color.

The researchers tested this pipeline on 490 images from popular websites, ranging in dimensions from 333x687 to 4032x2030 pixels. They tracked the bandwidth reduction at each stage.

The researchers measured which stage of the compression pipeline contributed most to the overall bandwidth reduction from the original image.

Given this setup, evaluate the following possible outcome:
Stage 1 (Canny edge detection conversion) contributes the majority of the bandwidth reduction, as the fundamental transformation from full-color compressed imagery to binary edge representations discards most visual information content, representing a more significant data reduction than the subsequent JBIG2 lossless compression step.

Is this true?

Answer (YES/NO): YES